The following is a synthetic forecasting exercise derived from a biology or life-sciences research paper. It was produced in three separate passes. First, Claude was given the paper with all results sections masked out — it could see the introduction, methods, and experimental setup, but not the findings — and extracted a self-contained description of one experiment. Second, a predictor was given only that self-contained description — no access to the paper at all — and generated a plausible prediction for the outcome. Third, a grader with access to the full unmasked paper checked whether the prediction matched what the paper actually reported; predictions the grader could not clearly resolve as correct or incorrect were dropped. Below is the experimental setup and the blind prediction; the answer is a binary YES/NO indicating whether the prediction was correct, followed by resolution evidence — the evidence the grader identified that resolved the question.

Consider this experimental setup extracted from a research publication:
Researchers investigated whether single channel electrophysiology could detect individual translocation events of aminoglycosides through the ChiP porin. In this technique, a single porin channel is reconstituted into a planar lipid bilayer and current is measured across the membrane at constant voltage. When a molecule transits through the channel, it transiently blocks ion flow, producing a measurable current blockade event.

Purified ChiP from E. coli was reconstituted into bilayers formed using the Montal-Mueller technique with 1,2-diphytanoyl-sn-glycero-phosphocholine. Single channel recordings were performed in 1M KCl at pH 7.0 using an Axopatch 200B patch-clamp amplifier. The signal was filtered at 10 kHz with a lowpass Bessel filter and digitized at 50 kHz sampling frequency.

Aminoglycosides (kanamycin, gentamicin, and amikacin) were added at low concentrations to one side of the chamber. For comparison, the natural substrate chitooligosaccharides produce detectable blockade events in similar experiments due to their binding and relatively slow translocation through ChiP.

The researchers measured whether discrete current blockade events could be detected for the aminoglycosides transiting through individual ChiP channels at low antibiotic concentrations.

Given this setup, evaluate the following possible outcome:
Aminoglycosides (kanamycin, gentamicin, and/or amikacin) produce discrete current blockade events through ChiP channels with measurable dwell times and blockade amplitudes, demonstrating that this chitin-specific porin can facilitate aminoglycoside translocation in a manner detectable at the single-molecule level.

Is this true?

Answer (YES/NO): YES